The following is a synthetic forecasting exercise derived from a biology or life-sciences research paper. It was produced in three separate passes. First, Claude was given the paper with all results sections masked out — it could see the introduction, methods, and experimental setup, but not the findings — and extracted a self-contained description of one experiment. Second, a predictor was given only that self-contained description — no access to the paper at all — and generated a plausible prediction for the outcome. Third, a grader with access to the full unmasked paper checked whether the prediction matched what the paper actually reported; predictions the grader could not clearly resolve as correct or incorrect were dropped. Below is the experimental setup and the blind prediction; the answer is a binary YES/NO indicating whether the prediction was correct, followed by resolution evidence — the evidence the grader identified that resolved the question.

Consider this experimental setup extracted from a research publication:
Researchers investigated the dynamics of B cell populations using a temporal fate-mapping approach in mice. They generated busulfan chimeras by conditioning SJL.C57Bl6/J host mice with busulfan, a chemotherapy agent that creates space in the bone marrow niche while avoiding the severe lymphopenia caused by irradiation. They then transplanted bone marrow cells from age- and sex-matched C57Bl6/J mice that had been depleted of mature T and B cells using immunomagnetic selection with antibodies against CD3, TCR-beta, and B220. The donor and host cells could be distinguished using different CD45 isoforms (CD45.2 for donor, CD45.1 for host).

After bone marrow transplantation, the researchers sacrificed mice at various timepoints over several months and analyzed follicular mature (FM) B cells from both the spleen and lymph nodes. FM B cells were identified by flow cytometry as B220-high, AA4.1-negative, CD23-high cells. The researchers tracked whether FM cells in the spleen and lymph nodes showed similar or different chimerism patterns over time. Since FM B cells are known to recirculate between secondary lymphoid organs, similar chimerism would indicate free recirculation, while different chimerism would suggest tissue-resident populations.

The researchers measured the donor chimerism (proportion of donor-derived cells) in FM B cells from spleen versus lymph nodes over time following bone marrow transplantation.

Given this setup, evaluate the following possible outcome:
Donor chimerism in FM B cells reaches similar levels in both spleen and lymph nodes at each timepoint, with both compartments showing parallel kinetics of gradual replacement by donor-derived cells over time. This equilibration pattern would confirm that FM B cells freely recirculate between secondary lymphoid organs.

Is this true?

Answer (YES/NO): YES